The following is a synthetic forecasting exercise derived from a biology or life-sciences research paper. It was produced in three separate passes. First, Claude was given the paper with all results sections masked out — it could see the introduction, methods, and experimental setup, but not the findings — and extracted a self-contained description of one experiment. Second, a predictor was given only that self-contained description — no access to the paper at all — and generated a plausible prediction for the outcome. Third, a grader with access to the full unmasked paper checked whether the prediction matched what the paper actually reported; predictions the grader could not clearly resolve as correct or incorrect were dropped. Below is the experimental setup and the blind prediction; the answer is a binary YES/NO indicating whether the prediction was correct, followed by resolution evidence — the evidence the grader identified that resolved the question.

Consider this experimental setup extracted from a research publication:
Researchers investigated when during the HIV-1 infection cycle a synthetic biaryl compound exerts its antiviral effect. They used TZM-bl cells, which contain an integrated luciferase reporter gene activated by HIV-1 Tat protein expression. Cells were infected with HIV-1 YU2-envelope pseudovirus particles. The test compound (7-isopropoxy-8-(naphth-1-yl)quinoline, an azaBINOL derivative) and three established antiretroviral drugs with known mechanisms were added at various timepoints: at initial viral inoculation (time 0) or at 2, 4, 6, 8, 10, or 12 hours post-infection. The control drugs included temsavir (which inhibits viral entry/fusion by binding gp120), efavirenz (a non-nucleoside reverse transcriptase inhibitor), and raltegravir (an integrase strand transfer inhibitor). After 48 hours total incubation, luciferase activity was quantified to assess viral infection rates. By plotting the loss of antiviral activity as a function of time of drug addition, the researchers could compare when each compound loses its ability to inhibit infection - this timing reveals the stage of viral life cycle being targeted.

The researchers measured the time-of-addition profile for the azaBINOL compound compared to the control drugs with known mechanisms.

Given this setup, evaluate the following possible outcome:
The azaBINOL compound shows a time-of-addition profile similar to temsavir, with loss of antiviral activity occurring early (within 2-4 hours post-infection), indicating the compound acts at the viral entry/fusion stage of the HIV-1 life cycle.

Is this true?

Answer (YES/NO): NO